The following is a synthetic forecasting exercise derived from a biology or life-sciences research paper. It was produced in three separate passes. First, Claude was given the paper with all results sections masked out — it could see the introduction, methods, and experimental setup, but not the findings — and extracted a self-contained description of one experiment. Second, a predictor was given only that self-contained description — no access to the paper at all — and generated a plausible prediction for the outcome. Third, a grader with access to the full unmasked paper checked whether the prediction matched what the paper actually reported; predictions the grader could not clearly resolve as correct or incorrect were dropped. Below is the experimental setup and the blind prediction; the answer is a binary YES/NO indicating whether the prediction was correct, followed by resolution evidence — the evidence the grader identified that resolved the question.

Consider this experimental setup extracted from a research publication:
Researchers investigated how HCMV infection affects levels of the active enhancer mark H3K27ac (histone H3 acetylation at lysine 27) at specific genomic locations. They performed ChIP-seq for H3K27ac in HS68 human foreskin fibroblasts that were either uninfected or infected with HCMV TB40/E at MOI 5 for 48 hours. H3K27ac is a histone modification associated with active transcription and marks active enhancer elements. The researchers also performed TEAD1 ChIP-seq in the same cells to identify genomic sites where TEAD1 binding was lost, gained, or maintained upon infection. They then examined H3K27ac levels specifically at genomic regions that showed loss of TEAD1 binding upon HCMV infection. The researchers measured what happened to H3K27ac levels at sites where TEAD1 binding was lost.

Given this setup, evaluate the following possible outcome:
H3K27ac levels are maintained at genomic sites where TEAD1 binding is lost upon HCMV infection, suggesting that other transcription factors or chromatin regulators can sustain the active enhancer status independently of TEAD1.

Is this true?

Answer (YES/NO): NO